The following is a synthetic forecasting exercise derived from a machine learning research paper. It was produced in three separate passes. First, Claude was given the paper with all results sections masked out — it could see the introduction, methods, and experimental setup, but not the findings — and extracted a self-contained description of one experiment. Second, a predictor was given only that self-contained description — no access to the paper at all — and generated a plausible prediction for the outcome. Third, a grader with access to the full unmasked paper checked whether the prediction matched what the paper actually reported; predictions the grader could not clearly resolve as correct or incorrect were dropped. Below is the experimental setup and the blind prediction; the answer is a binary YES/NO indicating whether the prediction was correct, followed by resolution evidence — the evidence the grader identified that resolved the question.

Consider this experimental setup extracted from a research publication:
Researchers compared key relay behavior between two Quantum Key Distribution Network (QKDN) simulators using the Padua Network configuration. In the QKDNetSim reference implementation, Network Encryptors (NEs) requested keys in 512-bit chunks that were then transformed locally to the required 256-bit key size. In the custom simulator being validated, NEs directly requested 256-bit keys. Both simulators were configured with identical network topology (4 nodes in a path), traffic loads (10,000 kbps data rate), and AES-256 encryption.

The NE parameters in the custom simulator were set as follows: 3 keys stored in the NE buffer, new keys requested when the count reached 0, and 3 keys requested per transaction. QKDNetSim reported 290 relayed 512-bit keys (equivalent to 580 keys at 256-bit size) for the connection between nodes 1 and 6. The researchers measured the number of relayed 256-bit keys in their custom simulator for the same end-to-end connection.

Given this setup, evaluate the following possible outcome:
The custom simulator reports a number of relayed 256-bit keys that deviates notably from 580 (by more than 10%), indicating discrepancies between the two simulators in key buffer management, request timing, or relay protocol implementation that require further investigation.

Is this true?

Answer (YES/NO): NO